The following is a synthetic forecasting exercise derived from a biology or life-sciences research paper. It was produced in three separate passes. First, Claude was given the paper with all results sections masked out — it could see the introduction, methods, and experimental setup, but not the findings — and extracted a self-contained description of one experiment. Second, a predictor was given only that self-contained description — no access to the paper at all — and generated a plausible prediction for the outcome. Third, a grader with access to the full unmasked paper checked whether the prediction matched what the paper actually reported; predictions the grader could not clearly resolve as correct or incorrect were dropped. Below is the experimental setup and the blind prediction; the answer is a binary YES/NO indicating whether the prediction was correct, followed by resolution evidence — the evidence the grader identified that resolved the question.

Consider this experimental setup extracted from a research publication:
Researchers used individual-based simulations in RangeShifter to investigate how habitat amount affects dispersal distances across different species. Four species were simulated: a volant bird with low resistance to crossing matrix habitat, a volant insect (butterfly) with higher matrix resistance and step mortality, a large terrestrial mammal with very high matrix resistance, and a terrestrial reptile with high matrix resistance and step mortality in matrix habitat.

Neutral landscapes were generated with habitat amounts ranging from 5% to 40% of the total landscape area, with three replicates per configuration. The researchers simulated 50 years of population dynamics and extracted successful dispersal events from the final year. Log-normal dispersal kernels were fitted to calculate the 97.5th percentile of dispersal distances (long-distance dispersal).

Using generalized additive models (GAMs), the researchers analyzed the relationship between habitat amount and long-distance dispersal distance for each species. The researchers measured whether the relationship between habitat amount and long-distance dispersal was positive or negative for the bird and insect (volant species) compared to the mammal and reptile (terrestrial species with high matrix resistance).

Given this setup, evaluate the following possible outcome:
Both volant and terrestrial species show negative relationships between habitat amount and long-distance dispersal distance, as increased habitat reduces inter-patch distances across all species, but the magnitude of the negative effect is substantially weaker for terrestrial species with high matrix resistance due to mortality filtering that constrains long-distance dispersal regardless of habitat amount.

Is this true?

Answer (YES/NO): NO